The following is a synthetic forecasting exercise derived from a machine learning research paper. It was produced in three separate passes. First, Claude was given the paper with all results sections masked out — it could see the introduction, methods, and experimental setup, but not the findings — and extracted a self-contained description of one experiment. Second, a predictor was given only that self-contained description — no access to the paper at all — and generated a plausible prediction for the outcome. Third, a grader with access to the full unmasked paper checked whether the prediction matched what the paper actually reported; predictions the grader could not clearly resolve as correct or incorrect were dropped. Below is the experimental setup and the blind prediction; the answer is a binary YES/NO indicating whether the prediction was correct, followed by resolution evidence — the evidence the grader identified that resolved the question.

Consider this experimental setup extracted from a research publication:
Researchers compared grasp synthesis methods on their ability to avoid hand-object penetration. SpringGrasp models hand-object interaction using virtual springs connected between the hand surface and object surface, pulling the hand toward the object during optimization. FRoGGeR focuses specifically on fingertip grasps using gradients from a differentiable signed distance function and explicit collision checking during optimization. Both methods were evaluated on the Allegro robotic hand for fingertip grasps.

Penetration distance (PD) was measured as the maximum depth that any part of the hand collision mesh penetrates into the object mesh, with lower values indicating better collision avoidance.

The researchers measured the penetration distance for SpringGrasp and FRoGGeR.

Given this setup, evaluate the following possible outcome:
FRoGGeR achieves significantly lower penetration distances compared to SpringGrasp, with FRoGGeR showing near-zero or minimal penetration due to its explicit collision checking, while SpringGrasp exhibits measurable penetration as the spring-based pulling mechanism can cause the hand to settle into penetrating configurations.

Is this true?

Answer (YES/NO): YES